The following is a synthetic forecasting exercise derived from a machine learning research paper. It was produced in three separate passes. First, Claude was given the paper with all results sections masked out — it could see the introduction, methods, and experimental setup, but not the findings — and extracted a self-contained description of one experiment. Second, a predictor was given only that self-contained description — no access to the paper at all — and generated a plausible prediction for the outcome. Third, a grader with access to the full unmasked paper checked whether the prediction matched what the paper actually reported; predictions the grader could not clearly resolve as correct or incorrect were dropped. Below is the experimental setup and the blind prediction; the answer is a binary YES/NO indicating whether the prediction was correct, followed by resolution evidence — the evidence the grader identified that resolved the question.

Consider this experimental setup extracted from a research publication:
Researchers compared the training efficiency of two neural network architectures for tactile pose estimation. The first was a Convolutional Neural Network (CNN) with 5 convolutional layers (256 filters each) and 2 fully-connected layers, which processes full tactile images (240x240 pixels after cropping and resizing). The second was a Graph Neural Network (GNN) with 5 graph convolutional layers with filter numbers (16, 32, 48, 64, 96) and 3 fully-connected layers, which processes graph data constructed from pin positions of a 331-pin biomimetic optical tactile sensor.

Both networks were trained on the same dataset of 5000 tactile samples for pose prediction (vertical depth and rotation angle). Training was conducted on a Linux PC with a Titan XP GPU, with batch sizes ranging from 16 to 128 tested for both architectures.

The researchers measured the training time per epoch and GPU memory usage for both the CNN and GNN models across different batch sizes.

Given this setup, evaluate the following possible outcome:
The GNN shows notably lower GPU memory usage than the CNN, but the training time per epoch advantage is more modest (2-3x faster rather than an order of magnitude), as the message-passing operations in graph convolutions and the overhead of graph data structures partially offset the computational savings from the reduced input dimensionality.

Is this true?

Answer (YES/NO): NO